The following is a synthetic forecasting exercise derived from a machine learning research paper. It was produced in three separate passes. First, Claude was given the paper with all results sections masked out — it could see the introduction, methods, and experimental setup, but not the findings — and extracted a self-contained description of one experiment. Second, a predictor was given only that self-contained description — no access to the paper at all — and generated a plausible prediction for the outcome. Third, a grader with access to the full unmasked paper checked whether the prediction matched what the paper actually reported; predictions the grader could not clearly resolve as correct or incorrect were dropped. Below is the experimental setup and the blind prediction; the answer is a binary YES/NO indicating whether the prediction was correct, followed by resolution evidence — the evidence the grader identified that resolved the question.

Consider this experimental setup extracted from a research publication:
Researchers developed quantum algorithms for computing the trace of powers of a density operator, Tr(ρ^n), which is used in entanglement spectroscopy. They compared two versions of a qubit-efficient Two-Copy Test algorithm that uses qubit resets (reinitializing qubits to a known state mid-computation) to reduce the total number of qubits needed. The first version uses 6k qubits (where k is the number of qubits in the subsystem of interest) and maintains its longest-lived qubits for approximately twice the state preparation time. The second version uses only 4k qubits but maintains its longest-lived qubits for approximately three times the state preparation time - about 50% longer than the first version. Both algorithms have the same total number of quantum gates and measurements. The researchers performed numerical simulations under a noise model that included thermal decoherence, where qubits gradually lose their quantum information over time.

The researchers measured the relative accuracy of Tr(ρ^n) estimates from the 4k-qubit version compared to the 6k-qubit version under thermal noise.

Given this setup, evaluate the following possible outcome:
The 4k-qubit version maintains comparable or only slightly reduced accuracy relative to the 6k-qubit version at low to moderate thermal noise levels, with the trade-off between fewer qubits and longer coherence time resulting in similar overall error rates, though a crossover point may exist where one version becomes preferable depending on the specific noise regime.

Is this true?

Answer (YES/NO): YES